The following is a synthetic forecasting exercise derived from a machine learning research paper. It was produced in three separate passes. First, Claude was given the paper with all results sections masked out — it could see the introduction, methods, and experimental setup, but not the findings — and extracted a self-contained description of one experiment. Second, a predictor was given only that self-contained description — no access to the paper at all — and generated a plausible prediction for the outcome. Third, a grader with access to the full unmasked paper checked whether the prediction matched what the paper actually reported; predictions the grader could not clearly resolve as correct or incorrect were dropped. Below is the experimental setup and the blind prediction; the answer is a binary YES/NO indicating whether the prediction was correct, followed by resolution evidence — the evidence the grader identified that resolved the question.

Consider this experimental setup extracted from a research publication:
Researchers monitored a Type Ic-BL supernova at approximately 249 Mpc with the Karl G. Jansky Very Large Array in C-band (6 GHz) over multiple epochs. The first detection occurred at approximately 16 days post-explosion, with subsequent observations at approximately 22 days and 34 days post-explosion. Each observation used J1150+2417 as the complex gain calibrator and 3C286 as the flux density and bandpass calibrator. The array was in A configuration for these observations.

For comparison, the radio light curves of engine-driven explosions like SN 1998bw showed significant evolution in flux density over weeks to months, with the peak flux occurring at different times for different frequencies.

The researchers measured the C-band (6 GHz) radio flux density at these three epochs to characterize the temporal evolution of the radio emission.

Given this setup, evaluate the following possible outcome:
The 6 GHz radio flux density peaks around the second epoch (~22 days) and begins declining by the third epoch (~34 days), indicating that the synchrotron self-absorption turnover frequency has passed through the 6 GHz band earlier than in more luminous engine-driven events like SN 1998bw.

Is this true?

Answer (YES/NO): NO